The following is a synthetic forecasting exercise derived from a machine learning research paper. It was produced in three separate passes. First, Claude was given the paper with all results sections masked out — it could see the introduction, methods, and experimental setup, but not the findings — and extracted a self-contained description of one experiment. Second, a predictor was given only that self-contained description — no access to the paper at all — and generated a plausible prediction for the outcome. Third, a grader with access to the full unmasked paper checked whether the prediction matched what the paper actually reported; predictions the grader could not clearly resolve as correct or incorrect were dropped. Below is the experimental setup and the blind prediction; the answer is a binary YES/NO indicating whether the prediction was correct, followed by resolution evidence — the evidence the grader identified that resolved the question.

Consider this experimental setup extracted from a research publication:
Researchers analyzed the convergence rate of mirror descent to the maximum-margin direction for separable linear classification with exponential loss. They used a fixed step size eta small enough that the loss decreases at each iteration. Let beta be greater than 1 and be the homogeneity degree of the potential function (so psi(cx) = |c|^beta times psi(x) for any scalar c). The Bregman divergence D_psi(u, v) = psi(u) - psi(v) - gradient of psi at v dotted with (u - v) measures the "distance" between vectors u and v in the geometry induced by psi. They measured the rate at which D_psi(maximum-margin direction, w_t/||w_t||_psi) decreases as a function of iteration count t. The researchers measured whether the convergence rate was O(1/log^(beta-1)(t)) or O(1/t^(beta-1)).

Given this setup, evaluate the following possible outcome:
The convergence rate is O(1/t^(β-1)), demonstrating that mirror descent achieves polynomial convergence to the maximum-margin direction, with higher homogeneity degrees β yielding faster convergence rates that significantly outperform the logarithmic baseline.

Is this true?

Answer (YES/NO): NO